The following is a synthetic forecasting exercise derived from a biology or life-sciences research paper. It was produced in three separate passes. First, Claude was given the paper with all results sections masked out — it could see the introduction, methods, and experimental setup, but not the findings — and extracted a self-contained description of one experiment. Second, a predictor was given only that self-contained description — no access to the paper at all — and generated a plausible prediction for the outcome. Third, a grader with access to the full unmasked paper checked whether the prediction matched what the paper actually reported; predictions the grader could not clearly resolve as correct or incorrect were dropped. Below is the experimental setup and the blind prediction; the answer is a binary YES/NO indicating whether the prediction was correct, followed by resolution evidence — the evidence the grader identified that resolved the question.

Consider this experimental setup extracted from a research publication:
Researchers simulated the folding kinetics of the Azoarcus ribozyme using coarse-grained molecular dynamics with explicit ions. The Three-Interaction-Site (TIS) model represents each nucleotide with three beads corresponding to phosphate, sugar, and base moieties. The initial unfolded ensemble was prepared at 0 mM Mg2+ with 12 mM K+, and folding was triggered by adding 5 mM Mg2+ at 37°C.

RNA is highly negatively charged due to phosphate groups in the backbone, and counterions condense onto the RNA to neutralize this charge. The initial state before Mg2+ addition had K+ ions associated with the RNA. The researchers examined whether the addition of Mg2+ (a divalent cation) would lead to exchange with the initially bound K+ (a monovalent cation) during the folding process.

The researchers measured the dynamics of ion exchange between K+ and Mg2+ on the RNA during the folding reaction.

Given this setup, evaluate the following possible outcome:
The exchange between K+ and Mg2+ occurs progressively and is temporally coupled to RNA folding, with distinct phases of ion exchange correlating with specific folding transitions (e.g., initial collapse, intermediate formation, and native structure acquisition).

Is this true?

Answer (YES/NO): NO